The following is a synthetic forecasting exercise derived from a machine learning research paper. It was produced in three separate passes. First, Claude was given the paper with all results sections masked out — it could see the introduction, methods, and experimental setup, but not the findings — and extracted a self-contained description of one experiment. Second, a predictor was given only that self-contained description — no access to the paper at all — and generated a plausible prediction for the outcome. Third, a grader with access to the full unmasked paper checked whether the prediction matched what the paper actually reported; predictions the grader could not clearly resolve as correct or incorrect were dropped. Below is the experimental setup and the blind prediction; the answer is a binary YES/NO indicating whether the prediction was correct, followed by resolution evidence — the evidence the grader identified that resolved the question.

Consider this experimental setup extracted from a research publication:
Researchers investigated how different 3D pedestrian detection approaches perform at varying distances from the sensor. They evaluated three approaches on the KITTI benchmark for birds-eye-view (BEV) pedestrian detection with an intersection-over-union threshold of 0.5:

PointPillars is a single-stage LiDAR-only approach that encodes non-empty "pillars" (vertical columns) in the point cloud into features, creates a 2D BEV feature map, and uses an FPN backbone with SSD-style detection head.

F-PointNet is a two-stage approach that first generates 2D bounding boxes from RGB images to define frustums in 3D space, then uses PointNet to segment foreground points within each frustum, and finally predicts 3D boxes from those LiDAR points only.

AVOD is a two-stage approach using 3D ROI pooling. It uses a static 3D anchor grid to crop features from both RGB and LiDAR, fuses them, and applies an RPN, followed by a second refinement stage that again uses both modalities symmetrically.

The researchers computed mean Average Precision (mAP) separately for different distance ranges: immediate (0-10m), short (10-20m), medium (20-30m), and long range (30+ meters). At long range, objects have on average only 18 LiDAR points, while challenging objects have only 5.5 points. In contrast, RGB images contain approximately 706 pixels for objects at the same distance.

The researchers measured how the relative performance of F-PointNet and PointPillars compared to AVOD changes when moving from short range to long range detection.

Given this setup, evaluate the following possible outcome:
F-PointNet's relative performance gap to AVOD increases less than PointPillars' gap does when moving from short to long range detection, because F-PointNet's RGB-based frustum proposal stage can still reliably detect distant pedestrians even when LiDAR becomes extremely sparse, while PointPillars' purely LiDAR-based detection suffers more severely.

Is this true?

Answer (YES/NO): YES